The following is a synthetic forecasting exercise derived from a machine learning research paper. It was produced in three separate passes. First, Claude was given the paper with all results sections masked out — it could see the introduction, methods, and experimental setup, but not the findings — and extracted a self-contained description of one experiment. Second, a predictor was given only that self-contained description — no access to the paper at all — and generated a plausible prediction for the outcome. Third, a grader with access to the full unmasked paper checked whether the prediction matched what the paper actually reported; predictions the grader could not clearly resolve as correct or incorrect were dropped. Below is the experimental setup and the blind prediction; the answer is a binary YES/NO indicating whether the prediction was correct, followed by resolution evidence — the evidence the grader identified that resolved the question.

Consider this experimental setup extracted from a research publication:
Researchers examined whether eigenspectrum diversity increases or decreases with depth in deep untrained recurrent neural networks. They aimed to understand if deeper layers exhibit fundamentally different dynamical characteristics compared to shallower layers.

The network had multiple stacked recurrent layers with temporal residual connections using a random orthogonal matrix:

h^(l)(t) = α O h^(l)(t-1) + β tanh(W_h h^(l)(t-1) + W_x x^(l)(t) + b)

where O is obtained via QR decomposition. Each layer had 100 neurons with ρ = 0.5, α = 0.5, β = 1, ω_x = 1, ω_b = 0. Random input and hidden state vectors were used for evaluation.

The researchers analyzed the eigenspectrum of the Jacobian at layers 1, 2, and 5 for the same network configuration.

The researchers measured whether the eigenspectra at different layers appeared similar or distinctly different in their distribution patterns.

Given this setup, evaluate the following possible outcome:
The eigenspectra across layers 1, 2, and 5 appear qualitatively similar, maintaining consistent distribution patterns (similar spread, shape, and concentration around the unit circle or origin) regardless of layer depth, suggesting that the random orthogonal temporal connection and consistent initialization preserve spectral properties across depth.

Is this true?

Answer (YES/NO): NO